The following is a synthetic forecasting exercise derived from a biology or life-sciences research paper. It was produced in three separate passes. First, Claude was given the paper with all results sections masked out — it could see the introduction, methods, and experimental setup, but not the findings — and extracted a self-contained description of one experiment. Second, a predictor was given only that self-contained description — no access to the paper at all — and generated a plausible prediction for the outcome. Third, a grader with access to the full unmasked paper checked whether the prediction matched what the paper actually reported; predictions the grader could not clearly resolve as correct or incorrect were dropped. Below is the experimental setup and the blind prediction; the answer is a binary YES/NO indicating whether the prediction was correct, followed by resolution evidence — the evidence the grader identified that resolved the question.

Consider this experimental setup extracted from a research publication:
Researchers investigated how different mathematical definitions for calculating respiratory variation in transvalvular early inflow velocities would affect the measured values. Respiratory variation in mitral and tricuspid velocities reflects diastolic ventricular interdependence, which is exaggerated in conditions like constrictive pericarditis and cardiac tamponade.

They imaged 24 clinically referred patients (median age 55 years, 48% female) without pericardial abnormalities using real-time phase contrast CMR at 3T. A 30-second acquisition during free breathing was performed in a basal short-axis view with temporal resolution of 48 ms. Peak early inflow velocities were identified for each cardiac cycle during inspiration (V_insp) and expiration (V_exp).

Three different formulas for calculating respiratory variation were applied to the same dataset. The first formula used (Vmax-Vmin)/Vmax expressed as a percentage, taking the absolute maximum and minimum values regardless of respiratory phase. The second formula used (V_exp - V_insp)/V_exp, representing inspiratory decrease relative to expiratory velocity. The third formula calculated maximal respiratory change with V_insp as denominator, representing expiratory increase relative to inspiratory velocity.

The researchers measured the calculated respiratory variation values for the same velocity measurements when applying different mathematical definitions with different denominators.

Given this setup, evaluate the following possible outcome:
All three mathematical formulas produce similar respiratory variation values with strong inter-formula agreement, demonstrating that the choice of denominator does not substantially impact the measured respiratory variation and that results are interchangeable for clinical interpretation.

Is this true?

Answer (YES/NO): NO